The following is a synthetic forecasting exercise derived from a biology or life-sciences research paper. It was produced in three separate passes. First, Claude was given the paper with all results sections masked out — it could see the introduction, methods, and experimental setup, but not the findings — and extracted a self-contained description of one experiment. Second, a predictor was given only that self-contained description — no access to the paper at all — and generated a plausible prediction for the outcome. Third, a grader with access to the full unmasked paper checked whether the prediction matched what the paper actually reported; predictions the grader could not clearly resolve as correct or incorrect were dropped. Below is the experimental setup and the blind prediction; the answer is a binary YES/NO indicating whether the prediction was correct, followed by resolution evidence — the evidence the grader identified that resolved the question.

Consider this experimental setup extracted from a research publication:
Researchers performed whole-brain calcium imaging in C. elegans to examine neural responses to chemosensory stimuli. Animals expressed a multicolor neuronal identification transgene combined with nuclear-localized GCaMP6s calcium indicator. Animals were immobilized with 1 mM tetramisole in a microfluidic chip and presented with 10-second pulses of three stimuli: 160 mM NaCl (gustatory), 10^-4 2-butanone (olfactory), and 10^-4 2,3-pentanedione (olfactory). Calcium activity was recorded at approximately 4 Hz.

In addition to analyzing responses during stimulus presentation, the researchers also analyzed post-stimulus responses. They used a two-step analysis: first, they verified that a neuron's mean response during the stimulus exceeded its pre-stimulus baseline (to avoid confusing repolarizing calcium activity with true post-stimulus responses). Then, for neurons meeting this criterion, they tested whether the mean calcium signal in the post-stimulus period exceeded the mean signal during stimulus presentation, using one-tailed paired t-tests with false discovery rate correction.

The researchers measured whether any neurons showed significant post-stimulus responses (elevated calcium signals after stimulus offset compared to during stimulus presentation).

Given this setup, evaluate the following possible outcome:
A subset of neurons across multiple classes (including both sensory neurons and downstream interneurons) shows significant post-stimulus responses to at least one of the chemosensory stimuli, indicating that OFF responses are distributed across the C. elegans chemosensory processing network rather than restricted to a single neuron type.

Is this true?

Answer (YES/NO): YES